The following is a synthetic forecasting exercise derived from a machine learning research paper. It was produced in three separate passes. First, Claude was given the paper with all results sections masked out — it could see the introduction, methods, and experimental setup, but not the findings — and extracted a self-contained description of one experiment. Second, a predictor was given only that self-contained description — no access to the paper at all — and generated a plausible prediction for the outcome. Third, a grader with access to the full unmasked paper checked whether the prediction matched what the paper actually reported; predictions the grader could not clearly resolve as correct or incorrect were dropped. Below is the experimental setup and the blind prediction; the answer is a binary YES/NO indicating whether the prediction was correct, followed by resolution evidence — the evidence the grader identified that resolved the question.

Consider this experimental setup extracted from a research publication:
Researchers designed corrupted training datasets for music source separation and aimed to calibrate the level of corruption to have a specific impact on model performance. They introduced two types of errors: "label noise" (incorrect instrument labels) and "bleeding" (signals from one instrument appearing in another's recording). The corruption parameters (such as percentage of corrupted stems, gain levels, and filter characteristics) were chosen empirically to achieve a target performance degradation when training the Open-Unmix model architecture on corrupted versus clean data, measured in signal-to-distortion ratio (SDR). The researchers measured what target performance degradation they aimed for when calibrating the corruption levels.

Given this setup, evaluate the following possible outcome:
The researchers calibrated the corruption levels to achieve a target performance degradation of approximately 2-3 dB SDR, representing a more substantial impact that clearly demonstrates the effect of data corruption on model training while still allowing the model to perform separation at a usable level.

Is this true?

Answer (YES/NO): NO